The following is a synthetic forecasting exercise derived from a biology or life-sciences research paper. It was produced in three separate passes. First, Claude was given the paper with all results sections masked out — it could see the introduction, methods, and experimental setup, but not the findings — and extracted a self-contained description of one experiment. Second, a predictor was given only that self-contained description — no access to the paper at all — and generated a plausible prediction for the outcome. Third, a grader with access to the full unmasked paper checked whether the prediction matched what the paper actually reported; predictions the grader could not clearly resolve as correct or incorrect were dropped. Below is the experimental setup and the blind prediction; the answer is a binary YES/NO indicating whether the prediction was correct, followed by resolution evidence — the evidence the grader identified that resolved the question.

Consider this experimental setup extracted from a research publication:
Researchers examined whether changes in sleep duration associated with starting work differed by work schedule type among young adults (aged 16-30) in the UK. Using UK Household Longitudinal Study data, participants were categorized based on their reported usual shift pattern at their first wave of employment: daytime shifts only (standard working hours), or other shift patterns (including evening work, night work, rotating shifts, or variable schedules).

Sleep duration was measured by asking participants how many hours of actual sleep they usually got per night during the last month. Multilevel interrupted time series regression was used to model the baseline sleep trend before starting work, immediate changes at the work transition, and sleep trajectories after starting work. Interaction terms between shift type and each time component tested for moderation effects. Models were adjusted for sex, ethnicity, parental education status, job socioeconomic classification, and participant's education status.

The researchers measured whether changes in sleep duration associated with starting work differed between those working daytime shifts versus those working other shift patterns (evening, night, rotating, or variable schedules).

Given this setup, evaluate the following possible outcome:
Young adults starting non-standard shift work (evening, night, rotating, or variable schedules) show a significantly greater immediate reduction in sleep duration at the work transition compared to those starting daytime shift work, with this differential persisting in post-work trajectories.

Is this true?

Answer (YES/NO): NO